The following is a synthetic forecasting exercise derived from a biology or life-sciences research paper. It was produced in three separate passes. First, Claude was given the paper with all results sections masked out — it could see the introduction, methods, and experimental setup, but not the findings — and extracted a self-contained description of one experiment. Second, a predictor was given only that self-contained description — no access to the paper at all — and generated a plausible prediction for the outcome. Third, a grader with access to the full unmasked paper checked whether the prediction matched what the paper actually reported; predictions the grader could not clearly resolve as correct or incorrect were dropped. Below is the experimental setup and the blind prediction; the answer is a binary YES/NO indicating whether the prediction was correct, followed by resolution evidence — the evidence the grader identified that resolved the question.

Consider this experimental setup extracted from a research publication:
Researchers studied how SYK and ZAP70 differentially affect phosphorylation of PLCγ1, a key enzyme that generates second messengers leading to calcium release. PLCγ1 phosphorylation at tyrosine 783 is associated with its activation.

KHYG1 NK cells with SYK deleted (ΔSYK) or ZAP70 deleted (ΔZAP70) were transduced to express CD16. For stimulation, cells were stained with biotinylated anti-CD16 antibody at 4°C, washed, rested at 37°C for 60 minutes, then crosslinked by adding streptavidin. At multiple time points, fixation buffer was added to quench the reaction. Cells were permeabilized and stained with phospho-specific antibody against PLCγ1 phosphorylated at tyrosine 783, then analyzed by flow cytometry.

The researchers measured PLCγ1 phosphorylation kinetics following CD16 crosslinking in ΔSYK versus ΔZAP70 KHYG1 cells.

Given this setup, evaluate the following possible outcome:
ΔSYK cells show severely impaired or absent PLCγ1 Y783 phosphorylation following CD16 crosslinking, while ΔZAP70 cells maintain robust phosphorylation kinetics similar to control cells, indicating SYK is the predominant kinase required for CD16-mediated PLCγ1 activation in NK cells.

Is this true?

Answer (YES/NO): NO